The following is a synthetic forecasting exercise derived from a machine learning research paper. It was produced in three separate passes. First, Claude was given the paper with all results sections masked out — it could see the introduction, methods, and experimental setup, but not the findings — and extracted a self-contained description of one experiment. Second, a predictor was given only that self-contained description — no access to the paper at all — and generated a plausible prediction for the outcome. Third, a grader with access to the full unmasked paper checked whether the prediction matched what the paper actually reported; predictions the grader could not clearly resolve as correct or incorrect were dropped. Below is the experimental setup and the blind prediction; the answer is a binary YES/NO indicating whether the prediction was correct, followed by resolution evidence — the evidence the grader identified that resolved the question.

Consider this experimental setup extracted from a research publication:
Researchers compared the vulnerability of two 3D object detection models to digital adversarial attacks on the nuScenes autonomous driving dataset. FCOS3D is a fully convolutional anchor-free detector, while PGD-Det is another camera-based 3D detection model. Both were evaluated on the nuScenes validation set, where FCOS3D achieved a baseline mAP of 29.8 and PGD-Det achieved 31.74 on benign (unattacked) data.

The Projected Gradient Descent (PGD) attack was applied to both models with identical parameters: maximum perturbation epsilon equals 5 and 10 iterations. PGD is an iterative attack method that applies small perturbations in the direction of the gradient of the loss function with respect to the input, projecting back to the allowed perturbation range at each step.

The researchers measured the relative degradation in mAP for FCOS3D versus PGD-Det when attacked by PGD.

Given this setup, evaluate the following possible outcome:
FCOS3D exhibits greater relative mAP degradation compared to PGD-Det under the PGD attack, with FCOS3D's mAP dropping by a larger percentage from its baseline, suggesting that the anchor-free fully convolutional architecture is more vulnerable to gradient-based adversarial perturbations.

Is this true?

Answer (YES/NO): YES